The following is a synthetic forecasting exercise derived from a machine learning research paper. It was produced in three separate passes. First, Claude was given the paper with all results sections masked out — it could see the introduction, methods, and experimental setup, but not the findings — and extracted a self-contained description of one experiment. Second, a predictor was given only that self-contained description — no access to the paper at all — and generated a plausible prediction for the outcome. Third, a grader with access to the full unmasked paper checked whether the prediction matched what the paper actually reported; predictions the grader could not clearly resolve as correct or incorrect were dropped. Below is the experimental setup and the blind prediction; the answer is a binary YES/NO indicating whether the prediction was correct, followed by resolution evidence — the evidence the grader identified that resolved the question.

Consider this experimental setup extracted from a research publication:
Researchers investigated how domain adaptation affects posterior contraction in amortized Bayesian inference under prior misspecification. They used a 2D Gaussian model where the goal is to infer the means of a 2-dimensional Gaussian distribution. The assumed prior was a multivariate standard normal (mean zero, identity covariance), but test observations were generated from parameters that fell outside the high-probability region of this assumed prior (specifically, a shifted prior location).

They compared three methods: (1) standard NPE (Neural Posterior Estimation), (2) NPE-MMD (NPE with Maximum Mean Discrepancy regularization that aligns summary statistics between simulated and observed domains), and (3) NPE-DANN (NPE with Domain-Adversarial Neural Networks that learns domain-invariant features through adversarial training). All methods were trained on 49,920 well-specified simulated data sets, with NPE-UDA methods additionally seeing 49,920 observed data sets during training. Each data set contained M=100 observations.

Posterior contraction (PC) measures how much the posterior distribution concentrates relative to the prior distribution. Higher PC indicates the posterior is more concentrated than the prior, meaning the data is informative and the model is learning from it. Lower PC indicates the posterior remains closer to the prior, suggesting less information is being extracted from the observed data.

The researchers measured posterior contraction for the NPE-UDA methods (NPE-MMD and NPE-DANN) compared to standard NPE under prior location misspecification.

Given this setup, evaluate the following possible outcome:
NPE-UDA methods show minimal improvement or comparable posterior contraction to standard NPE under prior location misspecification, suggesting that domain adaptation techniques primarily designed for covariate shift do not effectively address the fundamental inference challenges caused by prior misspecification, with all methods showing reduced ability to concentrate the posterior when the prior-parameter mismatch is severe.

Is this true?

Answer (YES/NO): NO